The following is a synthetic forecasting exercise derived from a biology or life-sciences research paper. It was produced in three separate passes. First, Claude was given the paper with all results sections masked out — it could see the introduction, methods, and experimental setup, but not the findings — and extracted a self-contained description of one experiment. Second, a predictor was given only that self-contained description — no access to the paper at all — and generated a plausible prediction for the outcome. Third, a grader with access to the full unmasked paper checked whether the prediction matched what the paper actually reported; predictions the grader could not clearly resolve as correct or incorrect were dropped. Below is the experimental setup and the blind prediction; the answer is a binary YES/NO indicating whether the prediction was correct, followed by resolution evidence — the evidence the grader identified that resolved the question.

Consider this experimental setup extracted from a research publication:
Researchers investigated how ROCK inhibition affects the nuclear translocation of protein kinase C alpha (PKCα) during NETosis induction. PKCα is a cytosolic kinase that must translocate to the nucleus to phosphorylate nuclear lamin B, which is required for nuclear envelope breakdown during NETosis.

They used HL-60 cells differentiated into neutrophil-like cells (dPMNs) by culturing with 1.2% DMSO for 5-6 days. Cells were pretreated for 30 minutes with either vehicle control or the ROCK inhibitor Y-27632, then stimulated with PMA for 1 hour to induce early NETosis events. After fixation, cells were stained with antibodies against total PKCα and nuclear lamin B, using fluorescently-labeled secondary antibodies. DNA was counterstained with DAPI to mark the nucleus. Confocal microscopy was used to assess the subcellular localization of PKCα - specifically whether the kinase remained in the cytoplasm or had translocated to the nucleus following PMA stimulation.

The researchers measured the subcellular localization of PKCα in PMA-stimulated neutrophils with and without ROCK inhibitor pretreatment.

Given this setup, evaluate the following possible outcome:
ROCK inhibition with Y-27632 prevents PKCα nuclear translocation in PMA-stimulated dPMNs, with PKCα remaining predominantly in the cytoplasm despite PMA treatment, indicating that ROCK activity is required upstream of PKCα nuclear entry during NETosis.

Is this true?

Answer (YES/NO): YES